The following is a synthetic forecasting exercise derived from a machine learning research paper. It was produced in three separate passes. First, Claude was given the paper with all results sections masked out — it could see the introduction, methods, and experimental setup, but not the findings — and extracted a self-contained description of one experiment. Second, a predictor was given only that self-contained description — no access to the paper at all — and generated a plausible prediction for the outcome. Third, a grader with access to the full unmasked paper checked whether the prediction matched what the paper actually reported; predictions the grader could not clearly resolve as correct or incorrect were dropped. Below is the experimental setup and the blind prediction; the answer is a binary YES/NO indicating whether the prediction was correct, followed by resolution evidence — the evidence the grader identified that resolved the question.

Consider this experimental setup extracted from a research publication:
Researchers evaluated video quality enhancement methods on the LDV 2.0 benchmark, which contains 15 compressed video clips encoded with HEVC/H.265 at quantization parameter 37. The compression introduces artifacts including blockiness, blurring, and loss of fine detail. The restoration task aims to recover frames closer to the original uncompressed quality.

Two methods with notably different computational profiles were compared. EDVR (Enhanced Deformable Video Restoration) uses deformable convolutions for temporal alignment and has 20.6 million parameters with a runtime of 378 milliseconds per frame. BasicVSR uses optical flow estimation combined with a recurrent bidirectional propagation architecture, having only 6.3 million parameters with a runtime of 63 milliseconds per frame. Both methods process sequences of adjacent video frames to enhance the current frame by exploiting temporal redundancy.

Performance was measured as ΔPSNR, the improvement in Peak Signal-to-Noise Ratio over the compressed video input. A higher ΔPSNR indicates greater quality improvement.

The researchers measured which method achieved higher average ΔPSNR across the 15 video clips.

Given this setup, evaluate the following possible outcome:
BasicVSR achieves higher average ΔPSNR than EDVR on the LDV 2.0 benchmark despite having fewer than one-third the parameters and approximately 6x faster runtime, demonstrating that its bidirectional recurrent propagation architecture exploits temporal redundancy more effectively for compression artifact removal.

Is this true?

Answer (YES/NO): YES